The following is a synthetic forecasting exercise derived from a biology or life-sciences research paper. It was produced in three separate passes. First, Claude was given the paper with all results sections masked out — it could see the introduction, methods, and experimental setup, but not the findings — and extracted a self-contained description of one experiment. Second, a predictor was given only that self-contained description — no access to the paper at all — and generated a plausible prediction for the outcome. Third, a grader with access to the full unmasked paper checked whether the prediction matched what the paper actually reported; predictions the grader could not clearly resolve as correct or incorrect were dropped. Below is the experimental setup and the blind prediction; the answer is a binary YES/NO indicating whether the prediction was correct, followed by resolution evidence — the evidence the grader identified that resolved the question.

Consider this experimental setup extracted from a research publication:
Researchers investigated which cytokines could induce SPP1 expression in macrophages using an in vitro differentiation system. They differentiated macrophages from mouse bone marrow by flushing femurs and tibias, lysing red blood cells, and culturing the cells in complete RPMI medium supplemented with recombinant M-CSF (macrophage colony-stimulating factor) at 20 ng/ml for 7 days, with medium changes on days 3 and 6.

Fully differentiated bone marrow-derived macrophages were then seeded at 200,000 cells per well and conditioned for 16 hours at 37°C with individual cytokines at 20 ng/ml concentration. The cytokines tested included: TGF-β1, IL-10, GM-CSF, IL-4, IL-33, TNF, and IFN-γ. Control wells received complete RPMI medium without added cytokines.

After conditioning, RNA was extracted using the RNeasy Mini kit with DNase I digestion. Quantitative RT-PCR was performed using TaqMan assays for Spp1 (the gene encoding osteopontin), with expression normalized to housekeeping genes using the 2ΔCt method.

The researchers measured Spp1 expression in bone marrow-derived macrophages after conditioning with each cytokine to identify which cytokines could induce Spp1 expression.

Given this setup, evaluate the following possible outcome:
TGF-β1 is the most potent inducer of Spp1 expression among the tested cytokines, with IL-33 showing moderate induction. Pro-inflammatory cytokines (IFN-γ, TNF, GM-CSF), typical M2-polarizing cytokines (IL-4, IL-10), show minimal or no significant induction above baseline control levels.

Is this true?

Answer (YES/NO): NO